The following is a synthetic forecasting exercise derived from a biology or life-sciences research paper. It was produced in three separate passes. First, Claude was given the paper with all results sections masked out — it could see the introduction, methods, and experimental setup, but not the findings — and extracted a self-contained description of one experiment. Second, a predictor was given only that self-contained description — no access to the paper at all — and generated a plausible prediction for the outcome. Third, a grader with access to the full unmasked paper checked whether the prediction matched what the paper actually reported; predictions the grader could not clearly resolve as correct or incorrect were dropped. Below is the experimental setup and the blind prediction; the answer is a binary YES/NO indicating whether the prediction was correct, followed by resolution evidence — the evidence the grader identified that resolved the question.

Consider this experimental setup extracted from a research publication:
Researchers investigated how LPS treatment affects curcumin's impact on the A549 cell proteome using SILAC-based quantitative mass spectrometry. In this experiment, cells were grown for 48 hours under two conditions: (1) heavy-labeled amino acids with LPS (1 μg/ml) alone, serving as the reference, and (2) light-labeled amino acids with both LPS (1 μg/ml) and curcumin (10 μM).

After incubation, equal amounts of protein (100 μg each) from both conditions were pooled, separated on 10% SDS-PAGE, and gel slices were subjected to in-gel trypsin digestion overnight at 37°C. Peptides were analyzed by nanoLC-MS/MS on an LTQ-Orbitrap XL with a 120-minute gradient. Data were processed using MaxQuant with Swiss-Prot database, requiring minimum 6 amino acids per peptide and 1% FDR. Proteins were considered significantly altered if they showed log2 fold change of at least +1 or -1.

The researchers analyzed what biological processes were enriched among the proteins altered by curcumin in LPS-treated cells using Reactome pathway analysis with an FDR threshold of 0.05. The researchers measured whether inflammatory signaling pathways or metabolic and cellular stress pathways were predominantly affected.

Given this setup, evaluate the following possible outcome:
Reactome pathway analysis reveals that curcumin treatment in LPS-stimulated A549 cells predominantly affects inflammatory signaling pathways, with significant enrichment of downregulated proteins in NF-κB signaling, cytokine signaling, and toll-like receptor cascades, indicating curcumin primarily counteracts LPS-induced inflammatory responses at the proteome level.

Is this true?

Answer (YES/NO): NO